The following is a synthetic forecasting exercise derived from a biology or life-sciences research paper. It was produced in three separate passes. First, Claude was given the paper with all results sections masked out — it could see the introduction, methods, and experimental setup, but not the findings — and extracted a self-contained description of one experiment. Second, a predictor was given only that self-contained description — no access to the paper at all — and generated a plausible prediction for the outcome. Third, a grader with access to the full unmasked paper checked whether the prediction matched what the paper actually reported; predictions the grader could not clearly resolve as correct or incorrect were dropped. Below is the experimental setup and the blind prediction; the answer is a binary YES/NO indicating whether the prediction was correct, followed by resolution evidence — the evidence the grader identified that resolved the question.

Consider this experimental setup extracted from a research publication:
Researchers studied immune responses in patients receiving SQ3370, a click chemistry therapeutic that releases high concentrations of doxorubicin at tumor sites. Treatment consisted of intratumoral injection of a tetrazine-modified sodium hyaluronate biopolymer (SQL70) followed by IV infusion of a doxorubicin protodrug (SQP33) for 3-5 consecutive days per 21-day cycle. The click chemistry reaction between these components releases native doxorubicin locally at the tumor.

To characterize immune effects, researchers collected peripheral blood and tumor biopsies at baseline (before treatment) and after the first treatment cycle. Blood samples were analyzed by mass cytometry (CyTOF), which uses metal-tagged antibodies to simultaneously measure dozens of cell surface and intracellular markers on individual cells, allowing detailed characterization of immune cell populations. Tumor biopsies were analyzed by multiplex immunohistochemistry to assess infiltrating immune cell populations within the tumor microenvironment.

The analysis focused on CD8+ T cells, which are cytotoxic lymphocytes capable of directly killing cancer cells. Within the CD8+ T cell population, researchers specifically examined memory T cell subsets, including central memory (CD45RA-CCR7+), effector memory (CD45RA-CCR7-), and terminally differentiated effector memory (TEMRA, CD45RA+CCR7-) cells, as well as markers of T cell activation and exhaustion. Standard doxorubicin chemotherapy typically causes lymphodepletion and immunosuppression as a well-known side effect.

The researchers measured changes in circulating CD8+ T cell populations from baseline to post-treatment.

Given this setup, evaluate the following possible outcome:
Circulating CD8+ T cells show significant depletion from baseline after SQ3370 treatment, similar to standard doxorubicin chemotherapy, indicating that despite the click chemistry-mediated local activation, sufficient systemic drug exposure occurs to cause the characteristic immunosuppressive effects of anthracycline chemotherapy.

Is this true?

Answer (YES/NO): NO